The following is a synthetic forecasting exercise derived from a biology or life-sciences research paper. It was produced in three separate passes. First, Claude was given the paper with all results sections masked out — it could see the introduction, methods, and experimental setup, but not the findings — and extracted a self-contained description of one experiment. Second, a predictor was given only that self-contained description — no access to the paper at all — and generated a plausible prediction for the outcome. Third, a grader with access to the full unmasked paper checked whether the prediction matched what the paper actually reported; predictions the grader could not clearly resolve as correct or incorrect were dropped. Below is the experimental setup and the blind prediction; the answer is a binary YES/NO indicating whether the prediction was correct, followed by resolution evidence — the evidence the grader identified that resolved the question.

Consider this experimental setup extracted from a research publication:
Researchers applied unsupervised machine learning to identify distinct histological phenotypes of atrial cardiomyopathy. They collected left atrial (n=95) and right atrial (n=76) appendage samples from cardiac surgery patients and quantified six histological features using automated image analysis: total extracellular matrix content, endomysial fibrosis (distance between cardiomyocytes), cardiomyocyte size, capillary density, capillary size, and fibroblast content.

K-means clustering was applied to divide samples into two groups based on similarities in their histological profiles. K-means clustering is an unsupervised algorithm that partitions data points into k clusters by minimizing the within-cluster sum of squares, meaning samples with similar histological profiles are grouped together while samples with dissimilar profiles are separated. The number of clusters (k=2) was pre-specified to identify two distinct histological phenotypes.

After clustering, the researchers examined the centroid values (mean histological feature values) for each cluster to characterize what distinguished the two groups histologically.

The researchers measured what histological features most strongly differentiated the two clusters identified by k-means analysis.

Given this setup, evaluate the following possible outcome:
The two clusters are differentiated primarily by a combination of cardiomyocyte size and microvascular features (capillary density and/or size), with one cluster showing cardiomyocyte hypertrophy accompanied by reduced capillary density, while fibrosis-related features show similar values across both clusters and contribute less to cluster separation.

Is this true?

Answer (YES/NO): NO